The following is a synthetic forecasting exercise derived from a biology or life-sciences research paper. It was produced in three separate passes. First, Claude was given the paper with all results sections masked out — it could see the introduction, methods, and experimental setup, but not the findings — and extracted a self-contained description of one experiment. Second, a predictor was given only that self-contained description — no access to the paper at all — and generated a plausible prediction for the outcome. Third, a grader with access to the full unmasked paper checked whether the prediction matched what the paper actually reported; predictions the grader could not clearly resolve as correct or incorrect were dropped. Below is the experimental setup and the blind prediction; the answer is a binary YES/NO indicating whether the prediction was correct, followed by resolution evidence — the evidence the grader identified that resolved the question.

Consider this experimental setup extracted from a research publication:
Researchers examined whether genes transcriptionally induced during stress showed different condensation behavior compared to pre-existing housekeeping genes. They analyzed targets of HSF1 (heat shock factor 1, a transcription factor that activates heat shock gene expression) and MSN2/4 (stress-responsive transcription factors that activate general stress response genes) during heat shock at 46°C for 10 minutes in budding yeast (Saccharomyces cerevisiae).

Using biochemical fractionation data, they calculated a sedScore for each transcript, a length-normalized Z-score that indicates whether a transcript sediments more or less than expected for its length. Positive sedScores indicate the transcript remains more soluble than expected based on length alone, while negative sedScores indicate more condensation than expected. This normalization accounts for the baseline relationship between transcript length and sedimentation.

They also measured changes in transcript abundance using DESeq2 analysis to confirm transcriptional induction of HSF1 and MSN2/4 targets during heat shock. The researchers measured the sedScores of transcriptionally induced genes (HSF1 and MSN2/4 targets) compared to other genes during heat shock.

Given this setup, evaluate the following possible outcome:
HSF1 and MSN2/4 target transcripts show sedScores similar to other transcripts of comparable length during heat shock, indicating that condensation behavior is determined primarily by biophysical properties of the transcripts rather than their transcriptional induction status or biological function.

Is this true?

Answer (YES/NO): NO